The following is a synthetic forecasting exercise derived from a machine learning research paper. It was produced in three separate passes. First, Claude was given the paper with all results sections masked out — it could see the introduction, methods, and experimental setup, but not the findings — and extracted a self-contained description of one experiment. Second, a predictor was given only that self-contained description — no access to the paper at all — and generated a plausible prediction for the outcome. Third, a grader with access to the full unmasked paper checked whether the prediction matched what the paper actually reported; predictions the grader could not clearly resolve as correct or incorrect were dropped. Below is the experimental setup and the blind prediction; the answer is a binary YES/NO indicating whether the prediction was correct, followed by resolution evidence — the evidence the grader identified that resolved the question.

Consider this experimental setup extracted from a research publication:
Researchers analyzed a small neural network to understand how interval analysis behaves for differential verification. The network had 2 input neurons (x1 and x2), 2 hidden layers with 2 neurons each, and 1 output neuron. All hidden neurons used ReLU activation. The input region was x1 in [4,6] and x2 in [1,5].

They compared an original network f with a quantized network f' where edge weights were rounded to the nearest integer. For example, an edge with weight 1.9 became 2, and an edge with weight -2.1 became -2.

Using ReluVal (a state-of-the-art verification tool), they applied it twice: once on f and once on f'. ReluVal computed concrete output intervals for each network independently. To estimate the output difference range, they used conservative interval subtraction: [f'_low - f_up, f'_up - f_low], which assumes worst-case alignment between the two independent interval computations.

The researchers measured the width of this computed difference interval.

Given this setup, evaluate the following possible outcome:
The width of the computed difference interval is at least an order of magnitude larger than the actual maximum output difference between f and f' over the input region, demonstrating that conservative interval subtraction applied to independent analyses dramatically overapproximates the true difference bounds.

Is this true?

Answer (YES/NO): NO